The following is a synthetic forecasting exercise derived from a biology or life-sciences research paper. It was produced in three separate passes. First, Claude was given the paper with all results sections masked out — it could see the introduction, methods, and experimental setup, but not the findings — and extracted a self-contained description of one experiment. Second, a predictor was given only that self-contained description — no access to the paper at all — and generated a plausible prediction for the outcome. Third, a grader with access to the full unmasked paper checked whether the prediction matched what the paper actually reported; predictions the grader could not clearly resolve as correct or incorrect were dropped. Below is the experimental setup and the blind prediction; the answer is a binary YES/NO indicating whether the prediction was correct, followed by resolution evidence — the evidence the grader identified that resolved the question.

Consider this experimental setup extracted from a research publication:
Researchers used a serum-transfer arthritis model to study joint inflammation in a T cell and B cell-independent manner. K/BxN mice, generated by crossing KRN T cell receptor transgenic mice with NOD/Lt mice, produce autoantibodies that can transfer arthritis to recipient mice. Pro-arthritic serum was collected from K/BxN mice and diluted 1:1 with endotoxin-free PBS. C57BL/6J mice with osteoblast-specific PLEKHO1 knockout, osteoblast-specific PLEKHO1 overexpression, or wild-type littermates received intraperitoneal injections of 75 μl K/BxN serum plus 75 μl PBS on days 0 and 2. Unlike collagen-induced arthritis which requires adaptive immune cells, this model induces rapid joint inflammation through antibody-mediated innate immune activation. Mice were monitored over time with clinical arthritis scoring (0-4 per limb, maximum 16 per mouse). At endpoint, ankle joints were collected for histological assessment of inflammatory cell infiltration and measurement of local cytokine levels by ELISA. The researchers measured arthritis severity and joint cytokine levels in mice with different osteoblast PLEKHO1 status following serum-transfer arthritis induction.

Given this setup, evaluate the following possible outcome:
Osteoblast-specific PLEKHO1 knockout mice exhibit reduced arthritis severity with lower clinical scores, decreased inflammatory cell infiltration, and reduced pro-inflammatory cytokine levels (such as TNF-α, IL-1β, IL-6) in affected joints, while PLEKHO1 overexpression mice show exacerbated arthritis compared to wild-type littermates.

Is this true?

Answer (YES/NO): YES